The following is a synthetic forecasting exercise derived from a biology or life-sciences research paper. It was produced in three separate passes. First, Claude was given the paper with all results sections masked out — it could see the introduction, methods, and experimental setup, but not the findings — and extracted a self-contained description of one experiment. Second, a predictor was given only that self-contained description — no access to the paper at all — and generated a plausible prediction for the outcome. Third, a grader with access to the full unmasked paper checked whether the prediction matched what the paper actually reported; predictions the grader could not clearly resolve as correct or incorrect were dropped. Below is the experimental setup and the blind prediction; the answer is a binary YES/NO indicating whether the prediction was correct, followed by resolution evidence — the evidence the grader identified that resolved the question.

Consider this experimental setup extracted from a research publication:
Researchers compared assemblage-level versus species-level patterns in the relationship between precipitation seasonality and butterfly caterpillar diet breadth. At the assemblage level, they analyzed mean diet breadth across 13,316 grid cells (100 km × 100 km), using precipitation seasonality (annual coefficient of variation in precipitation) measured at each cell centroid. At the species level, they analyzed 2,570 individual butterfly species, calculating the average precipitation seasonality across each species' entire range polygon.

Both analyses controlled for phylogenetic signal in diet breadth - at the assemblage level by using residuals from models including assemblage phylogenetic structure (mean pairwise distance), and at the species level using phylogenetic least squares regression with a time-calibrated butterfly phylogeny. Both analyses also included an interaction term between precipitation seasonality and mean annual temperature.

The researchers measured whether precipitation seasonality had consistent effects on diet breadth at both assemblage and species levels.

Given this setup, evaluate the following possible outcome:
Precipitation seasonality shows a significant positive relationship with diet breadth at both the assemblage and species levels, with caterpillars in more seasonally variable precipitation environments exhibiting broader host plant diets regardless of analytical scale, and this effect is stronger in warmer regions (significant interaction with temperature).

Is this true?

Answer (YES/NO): NO